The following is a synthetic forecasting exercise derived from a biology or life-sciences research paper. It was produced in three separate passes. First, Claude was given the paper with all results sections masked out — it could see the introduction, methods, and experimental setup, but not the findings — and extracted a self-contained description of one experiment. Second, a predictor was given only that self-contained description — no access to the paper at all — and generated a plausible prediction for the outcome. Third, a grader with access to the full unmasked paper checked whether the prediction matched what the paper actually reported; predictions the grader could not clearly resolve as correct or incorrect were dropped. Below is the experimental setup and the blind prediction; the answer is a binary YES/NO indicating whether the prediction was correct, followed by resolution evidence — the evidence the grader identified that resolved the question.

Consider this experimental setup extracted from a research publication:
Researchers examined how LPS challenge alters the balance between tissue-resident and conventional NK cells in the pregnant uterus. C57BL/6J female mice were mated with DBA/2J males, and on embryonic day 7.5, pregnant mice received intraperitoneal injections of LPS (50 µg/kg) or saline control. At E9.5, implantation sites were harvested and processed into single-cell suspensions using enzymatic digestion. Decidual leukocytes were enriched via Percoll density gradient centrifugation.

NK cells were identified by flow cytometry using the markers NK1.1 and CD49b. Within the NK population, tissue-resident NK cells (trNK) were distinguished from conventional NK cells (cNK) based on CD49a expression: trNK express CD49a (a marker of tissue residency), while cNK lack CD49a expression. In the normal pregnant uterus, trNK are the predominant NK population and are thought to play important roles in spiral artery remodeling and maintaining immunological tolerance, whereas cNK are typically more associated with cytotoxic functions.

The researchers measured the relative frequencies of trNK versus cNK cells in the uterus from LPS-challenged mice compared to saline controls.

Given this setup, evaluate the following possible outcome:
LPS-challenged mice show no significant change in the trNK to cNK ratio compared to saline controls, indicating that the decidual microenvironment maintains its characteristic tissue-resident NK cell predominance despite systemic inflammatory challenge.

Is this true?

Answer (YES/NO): NO